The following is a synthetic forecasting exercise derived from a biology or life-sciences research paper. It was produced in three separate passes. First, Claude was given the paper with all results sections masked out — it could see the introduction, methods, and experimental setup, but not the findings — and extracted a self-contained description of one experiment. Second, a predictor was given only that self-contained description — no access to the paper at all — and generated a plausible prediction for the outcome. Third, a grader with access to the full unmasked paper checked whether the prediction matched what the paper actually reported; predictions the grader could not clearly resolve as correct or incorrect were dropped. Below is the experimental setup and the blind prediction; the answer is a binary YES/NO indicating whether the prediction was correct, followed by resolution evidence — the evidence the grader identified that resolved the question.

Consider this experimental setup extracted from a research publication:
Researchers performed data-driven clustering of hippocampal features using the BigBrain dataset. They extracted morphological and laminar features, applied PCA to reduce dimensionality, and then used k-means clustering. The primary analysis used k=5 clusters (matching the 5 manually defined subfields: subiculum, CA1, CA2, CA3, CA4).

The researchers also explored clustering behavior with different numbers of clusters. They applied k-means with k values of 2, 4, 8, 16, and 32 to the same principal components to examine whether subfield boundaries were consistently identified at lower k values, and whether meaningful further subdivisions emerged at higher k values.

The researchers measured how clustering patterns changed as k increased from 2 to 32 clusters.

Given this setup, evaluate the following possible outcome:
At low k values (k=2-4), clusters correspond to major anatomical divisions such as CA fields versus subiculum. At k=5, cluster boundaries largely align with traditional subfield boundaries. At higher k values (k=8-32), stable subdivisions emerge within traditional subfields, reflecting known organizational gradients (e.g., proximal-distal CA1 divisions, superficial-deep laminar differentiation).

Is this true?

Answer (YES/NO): NO